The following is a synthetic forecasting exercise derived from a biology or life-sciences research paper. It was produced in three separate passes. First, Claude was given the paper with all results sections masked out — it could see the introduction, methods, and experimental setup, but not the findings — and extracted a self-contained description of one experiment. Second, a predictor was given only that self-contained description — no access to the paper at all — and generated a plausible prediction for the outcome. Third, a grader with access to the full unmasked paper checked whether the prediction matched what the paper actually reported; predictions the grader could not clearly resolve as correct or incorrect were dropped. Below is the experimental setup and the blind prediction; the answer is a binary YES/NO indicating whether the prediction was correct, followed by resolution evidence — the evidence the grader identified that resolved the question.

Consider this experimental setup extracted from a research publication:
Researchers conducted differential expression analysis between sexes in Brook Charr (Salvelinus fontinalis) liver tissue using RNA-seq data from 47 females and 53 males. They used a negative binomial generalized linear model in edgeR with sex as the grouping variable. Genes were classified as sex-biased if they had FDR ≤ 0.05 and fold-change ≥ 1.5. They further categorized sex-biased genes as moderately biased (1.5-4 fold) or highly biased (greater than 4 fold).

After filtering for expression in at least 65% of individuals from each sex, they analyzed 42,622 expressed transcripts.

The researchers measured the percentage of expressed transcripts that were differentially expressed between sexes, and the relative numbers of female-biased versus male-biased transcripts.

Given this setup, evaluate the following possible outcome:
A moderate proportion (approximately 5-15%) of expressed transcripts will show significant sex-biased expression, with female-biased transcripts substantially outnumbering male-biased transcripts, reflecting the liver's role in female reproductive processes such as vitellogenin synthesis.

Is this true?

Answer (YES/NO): NO